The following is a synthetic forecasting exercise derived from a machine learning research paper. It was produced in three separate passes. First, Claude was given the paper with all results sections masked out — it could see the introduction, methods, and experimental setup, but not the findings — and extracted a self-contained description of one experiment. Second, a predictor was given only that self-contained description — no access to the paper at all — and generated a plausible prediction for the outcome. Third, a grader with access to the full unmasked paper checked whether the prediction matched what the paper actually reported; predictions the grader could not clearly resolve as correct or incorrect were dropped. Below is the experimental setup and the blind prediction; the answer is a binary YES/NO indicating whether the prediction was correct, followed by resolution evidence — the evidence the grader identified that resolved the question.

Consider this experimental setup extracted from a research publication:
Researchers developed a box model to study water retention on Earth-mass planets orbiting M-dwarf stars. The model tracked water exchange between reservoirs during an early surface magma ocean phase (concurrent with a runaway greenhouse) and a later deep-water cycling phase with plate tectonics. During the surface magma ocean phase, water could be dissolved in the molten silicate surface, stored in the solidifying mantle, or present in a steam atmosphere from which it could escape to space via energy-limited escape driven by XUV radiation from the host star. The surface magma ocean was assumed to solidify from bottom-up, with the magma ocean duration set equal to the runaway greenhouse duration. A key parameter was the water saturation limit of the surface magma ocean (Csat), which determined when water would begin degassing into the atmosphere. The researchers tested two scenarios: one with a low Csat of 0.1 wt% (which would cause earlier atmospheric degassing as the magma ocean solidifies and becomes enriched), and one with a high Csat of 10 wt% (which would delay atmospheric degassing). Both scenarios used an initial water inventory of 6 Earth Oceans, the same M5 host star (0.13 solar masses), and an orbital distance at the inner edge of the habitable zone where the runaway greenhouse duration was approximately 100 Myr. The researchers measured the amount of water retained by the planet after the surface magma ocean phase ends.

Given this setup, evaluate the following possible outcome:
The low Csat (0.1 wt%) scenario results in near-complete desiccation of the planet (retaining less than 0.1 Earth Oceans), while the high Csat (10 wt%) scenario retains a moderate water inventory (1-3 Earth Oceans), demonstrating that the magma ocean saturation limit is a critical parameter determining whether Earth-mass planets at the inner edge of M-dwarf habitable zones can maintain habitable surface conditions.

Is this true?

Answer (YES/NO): YES